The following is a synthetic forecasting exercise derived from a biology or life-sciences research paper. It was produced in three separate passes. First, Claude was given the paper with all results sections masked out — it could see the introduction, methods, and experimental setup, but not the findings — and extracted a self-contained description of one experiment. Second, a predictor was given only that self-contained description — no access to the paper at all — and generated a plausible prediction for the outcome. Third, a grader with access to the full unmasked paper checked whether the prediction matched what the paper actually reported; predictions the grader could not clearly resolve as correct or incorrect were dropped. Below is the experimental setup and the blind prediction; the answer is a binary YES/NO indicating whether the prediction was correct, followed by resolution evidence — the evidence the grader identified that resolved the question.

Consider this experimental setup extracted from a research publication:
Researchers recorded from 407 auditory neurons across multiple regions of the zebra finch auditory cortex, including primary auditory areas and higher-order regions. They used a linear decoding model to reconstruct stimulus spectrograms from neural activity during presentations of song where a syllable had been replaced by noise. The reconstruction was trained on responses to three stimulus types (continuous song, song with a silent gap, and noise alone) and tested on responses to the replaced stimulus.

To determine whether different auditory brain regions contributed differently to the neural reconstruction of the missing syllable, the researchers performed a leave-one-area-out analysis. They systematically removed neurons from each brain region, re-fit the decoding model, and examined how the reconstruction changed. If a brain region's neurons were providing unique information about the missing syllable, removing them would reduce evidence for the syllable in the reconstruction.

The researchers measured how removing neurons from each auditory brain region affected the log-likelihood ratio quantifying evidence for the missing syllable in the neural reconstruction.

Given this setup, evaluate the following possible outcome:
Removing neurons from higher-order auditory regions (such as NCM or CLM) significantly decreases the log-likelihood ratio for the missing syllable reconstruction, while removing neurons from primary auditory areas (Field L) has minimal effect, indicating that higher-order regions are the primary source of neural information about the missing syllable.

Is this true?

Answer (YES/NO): NO